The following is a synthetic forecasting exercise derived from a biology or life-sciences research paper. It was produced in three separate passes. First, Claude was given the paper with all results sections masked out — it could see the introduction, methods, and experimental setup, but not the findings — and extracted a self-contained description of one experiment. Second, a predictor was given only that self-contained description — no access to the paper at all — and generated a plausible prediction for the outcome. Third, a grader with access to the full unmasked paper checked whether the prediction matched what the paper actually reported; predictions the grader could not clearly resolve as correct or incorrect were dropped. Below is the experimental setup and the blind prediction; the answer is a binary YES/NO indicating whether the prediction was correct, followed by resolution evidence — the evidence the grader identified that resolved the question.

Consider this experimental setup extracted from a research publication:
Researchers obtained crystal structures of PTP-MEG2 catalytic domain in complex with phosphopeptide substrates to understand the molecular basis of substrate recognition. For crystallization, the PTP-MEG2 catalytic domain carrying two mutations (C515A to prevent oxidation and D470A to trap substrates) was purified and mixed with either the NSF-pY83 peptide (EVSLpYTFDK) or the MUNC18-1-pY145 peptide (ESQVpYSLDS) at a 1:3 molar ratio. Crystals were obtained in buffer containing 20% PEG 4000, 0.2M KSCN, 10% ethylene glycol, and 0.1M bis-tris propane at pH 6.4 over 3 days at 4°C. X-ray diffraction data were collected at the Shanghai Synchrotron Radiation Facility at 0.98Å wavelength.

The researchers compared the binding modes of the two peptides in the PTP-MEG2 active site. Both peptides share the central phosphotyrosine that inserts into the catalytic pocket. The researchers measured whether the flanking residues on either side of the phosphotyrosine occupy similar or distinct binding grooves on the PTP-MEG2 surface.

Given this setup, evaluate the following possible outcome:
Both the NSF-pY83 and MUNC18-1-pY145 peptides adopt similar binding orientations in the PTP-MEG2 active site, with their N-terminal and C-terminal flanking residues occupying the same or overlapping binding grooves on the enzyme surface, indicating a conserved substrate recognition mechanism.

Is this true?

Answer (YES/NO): NO